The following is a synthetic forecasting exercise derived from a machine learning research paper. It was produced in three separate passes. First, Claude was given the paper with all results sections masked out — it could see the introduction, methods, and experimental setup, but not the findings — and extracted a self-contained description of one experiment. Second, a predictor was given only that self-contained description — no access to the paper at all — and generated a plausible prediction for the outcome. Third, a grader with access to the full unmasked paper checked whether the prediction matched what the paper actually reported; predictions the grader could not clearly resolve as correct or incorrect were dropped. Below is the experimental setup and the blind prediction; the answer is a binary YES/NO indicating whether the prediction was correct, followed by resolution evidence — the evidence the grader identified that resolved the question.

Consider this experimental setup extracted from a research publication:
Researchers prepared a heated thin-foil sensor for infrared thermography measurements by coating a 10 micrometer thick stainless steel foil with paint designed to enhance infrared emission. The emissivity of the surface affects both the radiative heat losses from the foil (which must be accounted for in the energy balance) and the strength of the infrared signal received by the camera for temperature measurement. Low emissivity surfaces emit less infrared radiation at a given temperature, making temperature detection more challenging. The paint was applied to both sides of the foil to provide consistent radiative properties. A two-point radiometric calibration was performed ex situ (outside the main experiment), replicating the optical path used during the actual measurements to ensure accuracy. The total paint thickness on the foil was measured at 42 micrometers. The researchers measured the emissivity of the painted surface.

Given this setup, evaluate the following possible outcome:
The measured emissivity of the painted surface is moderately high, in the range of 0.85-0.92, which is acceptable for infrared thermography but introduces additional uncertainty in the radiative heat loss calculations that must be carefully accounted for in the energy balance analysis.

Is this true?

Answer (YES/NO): NO